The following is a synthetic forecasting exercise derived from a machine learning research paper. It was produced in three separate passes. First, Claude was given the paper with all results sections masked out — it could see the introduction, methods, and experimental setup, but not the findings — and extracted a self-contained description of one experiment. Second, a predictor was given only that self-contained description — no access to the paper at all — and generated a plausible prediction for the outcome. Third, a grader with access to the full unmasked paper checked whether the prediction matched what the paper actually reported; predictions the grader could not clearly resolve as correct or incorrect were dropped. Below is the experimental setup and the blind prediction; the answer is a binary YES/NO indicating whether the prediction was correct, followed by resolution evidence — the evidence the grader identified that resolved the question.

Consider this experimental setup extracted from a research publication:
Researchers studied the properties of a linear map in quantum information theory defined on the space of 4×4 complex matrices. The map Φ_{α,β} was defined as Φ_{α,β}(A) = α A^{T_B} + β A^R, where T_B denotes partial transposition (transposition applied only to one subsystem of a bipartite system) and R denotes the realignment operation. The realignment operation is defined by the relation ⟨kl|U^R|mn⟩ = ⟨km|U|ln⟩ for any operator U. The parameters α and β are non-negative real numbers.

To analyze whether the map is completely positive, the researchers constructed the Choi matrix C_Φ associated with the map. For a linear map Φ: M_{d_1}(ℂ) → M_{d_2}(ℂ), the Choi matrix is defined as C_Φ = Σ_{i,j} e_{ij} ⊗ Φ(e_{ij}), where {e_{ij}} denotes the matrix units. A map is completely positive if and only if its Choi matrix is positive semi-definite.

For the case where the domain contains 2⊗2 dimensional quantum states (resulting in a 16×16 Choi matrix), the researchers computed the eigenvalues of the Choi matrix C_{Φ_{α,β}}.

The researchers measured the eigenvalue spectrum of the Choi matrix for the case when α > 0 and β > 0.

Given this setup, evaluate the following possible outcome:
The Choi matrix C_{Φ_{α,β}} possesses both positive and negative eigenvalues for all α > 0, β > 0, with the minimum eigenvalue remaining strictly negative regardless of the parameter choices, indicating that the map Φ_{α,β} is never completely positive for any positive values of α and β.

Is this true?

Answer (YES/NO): YES